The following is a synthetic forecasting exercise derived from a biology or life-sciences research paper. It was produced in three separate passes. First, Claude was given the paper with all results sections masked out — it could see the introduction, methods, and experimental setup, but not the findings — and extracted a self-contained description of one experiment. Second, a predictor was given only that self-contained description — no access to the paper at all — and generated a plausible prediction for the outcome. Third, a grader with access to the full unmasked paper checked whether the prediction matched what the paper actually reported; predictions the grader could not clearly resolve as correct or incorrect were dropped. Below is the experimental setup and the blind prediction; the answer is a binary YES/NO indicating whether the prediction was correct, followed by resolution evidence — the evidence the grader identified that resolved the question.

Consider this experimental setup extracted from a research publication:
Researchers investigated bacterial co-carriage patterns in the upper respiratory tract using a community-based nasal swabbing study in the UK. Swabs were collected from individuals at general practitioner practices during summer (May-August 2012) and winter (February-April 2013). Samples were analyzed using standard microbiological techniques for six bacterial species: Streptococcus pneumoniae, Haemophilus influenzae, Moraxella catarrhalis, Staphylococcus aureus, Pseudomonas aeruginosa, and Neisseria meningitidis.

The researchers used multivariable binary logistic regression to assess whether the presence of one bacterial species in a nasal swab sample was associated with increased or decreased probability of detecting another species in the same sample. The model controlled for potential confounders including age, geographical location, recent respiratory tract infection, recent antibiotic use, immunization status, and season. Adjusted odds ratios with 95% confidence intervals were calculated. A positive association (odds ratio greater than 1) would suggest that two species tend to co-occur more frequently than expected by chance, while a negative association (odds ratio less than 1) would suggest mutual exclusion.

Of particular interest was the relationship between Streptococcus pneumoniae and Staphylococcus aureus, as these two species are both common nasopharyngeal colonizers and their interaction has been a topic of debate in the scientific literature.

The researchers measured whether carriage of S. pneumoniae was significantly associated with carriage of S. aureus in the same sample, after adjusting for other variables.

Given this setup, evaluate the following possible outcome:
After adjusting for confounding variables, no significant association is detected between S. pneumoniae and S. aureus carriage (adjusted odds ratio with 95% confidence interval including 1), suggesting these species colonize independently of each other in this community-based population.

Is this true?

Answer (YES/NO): YES